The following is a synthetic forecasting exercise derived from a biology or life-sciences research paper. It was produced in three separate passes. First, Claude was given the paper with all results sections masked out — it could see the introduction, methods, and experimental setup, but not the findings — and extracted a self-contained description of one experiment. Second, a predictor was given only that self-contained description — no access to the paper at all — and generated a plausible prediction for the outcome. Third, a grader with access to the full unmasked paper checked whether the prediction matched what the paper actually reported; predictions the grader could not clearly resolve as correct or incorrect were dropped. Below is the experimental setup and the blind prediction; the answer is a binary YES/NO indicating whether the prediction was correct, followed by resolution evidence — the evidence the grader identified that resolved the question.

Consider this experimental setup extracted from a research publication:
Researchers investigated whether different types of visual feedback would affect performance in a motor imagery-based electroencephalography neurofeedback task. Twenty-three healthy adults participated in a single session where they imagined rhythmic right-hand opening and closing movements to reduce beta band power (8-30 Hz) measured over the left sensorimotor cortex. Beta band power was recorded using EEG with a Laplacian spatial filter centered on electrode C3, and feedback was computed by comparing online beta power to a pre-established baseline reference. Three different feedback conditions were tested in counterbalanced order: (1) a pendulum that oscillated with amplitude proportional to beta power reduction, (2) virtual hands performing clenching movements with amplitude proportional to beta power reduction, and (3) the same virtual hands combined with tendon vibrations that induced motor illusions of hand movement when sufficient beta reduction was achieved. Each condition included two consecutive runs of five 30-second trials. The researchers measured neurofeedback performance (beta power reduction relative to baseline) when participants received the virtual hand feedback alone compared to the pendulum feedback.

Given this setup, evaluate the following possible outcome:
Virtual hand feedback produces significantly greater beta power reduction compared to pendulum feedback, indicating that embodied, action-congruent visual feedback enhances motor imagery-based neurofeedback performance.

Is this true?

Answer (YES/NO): YES